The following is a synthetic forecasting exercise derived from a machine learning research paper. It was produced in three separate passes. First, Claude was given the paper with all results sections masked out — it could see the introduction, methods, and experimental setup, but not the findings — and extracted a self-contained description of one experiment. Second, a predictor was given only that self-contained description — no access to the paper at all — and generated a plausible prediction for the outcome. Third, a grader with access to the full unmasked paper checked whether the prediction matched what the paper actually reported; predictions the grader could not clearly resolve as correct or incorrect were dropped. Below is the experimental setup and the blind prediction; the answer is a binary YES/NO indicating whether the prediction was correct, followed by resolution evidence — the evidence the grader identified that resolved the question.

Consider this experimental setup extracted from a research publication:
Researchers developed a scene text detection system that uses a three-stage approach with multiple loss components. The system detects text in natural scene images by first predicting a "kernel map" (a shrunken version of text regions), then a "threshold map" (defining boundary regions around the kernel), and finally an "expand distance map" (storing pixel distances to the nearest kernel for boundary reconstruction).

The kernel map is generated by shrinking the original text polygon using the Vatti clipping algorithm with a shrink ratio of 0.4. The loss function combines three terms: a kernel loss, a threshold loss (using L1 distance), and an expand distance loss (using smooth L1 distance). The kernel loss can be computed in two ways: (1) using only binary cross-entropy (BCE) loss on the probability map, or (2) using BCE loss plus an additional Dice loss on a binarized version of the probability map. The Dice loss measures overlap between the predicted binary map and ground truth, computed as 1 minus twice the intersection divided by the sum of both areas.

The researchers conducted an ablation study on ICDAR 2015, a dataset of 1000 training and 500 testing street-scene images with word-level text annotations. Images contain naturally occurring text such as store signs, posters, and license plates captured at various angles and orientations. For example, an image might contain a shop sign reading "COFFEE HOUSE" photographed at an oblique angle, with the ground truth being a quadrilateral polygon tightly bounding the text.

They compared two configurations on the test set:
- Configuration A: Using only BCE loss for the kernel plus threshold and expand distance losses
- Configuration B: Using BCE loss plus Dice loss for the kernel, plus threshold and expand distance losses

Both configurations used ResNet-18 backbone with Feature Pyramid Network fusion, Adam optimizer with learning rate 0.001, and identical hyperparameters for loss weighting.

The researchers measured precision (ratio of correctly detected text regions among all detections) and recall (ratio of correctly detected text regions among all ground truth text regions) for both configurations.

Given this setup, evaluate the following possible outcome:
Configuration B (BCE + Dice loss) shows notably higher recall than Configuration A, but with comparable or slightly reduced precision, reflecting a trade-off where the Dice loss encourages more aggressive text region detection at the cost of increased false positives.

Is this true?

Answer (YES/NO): YES